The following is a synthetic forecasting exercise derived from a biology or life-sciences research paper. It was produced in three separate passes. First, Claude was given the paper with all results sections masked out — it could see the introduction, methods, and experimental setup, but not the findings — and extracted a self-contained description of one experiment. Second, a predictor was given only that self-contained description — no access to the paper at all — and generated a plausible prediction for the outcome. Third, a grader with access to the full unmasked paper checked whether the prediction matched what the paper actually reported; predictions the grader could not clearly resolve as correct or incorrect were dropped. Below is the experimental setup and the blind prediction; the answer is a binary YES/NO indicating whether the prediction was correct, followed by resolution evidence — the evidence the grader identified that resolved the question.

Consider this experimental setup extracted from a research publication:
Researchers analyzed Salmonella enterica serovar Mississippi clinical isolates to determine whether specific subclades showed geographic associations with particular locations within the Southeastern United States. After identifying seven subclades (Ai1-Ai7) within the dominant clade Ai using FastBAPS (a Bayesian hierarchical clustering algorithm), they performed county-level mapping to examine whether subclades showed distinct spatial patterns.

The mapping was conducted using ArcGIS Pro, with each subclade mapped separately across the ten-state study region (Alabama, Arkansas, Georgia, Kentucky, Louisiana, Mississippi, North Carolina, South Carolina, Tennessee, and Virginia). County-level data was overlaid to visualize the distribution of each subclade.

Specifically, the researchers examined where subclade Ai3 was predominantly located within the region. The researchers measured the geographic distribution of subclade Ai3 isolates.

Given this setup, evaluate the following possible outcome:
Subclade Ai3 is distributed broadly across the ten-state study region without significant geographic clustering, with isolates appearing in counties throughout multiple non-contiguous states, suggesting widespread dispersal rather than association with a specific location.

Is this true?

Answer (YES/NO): NO